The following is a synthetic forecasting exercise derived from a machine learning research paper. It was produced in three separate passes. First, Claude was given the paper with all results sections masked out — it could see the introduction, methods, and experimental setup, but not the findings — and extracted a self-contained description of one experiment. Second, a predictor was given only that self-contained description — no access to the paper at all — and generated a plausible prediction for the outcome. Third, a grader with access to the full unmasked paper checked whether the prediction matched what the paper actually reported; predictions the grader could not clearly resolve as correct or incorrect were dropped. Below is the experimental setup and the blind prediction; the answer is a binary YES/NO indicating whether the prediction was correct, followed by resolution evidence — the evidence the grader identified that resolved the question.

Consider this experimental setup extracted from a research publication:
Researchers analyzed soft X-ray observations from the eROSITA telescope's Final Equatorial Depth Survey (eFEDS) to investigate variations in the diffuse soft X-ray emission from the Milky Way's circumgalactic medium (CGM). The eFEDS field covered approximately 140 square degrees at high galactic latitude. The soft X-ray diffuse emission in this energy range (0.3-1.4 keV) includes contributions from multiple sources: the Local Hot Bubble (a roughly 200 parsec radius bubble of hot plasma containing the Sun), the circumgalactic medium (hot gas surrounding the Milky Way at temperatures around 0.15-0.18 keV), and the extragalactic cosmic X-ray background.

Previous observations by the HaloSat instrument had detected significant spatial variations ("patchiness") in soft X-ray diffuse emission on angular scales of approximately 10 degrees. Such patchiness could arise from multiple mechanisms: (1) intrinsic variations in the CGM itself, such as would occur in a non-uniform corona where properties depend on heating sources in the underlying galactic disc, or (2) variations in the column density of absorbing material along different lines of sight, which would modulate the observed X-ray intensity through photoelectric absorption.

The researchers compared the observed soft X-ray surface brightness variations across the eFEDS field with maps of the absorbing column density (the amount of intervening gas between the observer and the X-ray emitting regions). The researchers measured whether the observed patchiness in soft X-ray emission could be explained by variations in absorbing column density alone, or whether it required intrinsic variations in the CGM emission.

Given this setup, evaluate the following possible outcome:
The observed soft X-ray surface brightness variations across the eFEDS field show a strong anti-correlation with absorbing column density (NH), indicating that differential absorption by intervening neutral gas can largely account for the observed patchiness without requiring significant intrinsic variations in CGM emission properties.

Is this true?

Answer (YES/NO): YES